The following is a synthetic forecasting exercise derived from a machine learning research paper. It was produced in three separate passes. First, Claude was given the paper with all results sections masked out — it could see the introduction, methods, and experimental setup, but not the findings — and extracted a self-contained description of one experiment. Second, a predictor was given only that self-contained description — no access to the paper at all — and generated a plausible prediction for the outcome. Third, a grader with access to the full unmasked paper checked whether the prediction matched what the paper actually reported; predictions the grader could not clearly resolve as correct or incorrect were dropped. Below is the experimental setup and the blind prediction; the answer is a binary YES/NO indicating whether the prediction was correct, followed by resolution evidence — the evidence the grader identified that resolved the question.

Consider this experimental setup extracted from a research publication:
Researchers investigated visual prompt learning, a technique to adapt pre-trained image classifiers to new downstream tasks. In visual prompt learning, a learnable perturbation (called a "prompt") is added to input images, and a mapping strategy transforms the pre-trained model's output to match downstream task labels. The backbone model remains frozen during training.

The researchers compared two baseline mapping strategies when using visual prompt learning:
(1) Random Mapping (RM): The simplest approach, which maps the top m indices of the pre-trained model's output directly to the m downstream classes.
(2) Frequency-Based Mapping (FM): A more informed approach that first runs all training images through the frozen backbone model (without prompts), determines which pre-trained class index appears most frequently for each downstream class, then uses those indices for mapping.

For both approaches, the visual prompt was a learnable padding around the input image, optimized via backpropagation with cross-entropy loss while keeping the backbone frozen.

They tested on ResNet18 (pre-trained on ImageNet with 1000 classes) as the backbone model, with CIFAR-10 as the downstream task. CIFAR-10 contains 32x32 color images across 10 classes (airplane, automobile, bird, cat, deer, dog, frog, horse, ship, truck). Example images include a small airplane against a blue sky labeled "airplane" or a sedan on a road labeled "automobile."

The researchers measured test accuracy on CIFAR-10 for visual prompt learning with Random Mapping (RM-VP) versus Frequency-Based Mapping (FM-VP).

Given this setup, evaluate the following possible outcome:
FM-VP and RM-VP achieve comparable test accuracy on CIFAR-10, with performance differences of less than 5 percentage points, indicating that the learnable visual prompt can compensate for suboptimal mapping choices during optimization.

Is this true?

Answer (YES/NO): NO